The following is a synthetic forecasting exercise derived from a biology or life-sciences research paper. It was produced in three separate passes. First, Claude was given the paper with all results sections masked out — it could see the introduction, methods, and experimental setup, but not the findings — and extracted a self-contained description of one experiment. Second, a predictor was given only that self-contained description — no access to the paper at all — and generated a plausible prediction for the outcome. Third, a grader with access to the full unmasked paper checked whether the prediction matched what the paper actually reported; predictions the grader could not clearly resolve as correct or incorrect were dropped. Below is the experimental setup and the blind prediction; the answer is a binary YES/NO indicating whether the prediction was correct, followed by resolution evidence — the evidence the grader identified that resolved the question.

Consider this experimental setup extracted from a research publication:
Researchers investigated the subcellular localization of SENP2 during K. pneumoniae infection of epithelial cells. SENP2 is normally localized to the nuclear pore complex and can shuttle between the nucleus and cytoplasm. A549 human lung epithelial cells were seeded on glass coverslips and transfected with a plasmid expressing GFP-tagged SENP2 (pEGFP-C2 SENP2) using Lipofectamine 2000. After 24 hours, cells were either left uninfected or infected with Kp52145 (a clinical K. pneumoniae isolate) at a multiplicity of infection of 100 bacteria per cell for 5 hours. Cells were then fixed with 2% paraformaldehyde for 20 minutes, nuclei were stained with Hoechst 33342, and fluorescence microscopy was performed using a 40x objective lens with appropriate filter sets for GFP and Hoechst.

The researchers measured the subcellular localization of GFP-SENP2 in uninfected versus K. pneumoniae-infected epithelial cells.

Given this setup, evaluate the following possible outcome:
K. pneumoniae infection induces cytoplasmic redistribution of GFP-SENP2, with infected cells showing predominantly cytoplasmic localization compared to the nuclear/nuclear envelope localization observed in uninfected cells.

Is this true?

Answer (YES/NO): YES